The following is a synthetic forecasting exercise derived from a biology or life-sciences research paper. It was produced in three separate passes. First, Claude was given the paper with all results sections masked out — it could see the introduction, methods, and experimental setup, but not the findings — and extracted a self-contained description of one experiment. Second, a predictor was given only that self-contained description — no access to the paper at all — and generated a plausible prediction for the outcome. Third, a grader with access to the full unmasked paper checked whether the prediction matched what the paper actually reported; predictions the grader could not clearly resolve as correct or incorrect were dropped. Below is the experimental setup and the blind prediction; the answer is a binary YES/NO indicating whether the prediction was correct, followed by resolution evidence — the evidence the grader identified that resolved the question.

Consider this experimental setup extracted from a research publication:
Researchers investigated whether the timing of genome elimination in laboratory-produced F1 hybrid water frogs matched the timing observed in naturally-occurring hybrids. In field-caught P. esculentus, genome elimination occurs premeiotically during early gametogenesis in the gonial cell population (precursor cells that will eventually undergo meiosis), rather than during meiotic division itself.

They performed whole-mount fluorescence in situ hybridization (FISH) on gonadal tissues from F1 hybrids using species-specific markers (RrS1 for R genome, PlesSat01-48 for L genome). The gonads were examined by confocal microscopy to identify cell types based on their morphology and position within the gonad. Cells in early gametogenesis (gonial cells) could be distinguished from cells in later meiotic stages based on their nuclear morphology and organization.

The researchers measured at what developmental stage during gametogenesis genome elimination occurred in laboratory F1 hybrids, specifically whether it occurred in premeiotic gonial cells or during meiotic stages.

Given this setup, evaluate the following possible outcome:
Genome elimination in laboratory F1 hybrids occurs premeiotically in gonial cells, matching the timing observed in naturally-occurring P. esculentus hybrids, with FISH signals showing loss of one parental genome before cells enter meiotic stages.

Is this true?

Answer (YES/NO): YES